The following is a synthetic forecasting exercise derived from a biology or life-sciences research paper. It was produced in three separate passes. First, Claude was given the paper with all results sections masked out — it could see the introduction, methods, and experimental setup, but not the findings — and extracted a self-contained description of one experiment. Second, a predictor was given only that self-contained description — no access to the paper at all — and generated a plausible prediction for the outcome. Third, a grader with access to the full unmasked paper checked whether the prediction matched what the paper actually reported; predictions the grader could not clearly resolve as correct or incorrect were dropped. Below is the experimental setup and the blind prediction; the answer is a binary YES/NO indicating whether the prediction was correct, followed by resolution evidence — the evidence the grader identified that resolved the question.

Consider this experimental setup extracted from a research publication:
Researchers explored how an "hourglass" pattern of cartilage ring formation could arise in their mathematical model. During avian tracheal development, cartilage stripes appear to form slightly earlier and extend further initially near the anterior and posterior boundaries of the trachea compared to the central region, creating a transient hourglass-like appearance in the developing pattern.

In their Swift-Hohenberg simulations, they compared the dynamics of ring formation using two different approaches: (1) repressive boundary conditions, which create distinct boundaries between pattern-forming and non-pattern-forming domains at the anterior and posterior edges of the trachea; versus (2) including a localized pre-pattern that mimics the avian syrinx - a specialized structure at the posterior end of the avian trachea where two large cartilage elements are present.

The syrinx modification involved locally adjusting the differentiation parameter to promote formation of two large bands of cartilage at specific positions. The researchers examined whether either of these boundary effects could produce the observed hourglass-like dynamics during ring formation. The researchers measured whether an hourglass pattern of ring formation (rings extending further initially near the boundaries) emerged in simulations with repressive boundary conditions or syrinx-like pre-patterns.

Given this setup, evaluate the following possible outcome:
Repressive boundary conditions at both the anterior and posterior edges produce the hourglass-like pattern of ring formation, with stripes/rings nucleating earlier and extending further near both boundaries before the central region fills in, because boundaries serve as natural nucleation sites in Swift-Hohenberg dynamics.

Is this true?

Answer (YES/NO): YES